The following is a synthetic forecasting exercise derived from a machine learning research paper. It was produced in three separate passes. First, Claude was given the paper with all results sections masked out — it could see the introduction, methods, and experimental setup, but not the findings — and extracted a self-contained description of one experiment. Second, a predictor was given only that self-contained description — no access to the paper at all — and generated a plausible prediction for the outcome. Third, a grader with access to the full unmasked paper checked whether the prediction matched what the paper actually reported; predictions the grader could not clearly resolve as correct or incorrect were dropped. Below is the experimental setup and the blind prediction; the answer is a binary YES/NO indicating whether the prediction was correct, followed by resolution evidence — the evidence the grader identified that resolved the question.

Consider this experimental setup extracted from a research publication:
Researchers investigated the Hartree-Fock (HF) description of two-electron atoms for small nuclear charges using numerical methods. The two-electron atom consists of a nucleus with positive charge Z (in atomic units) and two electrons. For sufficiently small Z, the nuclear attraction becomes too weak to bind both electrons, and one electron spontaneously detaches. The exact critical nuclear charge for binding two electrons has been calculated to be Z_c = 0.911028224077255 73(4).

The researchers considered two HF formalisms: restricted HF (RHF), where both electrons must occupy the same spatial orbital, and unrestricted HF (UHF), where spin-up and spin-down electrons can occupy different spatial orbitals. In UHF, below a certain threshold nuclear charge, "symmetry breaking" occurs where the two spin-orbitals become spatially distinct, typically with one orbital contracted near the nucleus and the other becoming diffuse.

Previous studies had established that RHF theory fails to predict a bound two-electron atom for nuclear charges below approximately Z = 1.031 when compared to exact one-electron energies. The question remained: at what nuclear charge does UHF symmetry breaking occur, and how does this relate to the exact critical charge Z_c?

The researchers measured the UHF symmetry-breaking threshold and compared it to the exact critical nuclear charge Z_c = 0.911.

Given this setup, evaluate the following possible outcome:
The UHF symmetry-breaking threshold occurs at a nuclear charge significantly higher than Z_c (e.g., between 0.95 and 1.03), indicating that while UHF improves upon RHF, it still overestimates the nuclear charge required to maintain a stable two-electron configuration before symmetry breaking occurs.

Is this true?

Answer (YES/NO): NO